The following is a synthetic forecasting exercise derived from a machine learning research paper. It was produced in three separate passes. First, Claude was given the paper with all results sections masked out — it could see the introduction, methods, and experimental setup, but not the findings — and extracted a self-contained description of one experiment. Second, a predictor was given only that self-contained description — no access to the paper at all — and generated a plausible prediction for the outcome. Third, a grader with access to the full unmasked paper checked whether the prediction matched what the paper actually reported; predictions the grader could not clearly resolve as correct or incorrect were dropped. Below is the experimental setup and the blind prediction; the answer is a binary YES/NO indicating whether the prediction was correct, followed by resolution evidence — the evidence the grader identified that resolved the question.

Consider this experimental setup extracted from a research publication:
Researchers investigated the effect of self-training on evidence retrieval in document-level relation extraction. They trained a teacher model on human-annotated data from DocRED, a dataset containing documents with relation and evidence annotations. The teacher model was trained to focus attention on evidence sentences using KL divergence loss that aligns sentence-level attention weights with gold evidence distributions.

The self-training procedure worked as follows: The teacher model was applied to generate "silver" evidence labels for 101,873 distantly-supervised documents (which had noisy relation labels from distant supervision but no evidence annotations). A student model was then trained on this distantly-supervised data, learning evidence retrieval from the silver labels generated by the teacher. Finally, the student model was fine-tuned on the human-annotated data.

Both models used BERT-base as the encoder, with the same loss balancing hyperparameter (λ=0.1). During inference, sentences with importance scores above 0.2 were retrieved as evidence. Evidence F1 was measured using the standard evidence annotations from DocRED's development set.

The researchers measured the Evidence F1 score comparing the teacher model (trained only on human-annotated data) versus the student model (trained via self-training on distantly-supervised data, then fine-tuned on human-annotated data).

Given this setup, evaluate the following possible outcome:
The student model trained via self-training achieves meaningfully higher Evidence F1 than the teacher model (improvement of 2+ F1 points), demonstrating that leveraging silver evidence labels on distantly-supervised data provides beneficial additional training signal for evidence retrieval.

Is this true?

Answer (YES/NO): YES